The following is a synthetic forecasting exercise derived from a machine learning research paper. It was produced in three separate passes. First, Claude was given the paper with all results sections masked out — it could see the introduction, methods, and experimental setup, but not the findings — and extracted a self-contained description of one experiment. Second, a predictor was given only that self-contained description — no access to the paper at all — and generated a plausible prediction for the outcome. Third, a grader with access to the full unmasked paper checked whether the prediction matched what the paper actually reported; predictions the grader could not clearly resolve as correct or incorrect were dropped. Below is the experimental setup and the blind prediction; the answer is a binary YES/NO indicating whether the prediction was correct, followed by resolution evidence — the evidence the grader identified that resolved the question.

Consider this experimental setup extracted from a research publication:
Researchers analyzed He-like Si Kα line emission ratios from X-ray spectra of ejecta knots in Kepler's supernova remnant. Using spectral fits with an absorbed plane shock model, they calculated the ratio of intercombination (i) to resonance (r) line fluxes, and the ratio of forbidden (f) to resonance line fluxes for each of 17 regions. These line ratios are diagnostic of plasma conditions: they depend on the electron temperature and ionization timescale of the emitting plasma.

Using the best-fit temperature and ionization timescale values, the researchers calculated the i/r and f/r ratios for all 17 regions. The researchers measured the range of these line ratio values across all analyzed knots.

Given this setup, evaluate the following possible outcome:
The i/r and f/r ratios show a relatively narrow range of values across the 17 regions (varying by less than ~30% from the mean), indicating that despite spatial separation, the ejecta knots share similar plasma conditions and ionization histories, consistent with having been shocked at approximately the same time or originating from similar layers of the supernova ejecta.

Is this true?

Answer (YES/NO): NO